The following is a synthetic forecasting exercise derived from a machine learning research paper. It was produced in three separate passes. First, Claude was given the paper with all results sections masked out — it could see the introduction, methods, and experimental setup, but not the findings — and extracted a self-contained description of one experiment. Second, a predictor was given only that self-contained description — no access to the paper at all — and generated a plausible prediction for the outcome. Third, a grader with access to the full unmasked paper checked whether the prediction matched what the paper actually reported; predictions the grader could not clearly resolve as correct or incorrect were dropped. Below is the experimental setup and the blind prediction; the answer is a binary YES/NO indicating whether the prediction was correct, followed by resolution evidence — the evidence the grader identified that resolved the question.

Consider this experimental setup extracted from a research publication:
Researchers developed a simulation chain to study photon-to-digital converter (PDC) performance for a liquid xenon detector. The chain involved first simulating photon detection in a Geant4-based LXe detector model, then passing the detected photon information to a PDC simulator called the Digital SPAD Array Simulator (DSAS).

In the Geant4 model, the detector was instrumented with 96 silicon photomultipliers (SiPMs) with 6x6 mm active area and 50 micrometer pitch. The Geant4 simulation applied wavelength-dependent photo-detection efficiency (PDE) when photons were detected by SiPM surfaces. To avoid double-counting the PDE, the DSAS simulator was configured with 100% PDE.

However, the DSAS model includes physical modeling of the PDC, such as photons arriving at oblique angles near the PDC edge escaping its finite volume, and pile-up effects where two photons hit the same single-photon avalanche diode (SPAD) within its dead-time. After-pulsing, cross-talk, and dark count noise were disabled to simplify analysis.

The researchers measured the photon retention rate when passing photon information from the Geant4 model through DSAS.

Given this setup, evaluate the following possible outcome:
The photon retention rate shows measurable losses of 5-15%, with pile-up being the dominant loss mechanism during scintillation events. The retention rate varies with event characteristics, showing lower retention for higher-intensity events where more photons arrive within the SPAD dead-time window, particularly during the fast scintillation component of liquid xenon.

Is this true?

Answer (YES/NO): NO